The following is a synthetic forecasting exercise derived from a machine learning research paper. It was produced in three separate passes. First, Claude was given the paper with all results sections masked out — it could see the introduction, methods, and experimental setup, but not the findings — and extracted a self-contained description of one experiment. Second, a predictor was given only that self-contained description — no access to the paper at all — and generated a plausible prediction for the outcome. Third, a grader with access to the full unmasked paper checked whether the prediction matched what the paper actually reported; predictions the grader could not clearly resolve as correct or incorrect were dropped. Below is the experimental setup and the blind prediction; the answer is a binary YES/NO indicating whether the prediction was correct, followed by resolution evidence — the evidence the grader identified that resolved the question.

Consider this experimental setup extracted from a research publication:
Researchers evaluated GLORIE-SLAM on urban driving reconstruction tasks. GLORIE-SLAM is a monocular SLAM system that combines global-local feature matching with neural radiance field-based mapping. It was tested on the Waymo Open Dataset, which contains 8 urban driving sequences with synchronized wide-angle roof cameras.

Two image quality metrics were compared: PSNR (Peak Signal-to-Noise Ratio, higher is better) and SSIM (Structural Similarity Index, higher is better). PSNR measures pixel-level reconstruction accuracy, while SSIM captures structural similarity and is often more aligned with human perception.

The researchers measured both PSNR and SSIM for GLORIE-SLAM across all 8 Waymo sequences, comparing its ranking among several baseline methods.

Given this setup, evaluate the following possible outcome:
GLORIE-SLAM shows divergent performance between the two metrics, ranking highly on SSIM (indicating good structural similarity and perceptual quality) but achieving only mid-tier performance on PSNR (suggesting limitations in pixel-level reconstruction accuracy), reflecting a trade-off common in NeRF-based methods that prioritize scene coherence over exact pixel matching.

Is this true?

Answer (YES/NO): NO